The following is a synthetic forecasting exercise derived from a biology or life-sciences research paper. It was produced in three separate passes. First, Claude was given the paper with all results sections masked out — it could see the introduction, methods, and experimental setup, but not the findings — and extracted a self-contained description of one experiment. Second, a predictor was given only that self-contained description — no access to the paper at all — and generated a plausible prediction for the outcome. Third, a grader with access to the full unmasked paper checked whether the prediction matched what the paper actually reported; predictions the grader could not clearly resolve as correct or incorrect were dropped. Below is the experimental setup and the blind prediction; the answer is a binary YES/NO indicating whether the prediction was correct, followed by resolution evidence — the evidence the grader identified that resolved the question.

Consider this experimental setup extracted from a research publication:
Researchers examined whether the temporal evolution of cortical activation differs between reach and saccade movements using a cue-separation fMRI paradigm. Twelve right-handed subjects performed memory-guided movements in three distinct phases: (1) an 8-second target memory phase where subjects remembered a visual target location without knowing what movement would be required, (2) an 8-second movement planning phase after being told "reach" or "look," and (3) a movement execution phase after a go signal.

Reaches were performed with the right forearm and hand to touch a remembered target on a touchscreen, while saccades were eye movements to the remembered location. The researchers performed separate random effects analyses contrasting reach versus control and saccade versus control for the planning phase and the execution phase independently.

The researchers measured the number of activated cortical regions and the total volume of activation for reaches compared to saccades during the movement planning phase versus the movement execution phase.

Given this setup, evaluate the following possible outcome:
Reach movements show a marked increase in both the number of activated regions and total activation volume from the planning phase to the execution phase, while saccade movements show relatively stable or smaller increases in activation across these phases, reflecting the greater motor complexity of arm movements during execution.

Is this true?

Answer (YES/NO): NO